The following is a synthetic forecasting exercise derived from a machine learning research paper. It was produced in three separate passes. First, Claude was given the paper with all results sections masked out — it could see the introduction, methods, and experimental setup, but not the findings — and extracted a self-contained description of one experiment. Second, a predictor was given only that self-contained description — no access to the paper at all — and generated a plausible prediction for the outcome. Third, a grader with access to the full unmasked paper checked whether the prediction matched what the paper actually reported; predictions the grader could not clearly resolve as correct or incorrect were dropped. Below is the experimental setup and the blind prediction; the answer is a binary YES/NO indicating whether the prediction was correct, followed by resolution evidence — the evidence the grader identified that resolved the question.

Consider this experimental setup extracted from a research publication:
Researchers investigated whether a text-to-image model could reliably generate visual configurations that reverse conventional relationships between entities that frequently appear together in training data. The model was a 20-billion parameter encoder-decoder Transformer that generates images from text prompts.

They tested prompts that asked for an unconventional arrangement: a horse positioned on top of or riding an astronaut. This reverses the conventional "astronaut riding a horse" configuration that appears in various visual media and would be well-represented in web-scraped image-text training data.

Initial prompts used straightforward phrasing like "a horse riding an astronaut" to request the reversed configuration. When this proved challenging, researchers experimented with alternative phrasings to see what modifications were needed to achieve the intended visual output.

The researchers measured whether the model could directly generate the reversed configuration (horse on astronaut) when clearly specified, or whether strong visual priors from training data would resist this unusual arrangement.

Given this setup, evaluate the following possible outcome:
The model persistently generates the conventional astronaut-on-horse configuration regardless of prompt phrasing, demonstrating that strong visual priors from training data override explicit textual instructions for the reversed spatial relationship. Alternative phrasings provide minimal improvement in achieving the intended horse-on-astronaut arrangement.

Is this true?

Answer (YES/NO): NO